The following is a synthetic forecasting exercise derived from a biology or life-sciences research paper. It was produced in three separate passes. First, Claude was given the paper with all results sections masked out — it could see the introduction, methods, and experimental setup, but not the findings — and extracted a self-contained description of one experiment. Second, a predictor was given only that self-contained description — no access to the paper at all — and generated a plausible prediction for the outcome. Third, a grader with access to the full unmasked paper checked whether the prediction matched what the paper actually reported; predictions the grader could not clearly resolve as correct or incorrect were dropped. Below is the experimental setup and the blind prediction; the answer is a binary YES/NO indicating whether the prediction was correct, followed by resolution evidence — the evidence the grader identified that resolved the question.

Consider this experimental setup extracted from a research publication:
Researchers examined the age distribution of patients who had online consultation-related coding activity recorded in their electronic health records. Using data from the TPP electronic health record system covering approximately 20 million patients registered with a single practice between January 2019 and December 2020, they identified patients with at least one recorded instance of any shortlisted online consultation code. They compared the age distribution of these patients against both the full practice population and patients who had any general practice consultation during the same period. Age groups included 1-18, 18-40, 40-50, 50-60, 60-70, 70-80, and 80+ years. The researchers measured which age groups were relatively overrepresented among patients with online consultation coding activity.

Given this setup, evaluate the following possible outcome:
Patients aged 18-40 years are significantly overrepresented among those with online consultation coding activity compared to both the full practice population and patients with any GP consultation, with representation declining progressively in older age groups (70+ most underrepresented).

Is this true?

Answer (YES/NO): NO